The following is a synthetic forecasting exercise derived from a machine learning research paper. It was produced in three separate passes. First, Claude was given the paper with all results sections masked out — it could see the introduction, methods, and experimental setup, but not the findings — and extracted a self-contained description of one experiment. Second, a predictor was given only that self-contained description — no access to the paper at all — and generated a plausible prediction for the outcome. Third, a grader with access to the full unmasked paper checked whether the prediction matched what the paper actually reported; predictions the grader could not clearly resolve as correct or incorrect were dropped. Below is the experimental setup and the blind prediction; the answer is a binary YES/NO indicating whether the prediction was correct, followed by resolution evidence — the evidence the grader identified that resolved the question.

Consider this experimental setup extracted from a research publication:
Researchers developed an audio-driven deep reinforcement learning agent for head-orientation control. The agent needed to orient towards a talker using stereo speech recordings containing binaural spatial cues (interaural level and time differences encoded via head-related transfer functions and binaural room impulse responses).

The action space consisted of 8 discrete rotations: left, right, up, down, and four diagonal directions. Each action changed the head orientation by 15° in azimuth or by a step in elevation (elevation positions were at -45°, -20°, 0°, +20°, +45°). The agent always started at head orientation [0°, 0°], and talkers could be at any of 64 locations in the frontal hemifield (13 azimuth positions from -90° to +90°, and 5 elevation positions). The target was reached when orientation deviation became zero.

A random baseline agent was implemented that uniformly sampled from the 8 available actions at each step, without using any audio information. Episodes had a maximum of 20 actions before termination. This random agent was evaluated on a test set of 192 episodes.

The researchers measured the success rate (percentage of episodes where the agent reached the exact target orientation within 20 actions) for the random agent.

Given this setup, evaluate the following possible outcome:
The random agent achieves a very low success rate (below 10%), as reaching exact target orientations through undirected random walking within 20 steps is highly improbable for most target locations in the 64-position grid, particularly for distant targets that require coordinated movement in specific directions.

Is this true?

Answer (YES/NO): NO